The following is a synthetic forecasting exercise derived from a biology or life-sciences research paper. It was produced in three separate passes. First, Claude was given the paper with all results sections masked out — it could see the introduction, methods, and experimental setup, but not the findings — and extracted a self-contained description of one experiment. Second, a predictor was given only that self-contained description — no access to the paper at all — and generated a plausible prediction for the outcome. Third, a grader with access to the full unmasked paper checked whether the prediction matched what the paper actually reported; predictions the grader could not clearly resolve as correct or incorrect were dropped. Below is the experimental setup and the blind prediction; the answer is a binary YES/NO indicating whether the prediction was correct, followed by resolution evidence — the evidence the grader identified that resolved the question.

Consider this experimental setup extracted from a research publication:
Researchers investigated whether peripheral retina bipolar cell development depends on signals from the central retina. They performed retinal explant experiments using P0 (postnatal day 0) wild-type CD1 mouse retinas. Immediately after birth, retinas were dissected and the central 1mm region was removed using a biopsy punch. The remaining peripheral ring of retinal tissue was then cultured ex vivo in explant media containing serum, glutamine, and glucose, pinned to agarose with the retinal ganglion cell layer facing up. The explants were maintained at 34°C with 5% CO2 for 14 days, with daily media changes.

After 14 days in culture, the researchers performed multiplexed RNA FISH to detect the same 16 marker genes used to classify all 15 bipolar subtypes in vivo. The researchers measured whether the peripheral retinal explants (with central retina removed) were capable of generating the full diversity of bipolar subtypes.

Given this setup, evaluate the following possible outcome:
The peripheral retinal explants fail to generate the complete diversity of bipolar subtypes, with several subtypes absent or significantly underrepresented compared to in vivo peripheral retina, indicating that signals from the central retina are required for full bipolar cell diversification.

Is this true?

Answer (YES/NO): NO